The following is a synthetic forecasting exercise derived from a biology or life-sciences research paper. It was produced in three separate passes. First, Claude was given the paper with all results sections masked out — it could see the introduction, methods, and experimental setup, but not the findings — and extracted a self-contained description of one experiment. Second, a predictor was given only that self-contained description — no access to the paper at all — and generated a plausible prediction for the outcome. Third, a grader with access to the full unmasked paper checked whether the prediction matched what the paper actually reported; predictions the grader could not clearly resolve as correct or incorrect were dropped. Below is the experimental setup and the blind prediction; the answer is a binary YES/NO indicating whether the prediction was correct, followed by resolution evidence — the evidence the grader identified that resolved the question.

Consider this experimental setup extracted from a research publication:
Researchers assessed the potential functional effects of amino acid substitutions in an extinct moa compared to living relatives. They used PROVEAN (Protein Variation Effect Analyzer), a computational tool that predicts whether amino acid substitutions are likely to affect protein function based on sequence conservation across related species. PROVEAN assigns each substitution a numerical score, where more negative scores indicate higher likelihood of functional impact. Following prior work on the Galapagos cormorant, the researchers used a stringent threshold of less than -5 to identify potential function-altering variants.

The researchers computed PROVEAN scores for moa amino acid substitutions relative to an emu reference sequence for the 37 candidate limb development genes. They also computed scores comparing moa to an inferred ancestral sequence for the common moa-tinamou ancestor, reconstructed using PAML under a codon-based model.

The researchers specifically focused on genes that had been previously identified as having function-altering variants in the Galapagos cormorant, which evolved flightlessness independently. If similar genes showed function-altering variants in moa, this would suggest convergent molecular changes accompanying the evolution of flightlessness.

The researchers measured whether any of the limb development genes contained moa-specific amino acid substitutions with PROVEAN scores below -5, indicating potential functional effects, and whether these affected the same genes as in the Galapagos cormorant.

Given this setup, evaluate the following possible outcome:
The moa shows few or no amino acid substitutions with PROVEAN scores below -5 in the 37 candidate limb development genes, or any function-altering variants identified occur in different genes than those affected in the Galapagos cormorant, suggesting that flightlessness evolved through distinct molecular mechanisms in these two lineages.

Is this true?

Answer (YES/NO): YES